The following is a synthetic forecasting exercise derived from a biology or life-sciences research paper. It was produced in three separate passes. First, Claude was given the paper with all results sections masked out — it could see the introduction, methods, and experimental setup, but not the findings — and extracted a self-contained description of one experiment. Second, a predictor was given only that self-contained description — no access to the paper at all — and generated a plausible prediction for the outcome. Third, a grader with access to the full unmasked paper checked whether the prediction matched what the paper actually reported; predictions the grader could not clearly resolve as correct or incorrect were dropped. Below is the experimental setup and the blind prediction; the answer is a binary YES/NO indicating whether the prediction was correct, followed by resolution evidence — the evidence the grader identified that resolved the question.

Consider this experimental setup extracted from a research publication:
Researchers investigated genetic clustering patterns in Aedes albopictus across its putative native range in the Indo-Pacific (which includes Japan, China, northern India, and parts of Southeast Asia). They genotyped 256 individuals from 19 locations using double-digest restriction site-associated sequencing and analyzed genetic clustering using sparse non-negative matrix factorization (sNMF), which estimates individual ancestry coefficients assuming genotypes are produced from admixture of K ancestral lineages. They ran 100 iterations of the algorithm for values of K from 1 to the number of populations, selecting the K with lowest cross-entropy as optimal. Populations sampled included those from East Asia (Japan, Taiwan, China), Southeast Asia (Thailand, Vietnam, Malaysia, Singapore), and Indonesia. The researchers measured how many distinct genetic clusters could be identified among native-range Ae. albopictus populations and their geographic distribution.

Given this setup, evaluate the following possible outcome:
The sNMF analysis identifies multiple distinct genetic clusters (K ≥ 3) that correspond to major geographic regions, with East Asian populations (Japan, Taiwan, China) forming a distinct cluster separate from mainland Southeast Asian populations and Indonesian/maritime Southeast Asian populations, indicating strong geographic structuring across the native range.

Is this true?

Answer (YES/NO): YES